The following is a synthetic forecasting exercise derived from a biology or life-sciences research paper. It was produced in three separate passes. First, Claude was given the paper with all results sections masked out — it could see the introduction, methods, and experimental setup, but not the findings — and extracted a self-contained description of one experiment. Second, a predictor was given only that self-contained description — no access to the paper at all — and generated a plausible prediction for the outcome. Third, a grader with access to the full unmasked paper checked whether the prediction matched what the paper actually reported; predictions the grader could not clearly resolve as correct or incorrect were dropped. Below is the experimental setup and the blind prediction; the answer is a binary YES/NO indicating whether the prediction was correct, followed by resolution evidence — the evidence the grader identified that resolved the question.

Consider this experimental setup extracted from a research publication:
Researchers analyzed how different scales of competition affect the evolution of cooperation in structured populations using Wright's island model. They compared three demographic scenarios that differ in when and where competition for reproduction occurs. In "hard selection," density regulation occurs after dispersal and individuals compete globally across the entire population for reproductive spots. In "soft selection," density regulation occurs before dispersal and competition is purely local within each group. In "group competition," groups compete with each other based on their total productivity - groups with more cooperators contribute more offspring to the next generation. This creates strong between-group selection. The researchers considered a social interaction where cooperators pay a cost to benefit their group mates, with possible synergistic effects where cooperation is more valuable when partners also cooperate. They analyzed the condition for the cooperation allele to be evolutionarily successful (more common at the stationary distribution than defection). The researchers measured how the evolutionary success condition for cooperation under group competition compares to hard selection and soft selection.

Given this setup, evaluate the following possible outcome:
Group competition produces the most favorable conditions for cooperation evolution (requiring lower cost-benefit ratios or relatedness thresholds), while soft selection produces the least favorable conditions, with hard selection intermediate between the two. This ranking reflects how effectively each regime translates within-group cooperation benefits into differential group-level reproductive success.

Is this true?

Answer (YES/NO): YES